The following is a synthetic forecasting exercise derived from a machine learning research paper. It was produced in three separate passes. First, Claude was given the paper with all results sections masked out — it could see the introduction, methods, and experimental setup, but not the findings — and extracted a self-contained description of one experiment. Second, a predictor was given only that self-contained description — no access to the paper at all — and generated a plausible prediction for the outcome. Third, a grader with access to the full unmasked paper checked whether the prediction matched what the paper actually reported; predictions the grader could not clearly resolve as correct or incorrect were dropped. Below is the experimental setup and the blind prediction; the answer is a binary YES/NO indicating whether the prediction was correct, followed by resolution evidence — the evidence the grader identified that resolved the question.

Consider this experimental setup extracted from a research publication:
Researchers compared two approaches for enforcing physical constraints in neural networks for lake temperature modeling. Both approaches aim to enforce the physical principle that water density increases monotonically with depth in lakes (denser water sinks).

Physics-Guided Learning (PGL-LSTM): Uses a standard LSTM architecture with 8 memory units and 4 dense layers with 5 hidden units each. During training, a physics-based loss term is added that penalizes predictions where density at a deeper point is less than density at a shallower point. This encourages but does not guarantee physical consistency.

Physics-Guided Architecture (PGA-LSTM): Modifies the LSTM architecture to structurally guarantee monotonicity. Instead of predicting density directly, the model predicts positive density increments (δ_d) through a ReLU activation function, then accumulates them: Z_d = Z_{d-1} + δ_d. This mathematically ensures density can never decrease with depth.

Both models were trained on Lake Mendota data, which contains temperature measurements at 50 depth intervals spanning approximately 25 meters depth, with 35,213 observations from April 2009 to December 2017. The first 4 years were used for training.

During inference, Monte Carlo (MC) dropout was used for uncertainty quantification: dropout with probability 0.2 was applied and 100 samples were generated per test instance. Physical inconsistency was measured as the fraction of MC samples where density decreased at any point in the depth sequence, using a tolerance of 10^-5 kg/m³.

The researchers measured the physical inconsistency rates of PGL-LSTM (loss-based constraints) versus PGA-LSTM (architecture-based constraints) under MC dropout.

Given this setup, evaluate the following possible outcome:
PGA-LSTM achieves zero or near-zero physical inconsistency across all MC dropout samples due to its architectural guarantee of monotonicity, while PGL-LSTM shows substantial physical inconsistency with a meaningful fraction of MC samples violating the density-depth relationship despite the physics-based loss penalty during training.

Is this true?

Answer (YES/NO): YES